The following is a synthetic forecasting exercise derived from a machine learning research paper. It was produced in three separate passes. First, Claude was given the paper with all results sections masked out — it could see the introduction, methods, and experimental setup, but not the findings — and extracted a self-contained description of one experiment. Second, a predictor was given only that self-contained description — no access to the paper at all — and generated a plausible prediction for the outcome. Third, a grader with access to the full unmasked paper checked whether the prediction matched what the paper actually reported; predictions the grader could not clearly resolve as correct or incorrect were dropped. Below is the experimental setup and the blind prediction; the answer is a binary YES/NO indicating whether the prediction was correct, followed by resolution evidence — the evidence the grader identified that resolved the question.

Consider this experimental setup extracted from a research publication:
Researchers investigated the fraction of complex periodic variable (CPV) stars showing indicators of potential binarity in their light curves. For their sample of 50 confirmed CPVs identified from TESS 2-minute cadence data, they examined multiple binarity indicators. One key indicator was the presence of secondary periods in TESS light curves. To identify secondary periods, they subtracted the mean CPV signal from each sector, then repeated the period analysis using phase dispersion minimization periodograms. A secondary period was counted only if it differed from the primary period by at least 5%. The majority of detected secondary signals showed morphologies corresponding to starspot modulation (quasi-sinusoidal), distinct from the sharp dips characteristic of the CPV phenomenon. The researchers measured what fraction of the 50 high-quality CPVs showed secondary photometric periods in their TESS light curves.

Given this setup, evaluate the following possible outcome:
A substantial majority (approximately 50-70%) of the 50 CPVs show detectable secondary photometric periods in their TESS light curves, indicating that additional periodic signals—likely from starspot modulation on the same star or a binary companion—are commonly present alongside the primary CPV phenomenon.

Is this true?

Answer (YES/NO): NO